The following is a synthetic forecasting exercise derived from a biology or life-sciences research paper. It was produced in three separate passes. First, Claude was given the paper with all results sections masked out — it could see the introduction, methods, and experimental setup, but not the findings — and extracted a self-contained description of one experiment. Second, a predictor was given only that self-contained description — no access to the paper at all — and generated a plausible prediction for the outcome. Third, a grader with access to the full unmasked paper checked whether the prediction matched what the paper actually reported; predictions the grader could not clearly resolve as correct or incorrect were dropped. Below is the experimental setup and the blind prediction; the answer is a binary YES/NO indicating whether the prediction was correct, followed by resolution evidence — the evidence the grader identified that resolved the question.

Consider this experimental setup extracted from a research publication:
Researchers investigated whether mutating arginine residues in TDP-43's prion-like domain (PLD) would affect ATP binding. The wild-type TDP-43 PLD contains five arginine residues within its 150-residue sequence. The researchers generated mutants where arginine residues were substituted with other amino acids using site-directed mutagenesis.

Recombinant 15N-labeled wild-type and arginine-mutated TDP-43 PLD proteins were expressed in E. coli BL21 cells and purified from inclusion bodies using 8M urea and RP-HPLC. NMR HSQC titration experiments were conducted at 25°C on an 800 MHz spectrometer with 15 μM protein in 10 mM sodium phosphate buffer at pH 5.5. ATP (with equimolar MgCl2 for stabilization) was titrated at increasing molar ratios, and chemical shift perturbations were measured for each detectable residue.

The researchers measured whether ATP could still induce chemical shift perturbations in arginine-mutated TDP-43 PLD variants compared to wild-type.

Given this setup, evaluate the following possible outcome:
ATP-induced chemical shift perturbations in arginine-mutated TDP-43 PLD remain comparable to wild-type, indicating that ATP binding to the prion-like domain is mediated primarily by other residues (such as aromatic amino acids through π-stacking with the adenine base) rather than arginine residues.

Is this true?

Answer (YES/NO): NO